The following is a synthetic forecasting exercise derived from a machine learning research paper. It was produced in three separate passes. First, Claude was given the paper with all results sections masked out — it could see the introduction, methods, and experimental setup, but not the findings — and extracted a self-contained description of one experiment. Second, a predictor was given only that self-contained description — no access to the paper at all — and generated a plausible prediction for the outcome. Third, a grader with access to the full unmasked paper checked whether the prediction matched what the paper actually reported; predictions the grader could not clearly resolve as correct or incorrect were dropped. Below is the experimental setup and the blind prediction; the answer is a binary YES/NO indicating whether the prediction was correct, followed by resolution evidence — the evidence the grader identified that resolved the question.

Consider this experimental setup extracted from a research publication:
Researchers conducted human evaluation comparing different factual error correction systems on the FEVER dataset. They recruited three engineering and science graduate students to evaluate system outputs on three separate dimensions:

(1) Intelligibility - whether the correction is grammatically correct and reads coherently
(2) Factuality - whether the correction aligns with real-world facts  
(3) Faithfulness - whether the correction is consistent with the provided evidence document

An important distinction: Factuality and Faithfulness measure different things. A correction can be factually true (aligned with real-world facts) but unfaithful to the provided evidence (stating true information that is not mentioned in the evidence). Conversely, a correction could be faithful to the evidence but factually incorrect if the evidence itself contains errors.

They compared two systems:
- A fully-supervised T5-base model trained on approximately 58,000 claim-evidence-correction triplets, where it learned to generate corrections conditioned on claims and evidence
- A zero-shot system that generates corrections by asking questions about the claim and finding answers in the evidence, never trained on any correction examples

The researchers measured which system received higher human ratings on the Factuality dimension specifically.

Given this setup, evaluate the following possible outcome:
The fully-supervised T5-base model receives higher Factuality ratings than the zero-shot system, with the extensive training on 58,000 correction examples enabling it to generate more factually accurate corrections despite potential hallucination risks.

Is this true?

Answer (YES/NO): NO